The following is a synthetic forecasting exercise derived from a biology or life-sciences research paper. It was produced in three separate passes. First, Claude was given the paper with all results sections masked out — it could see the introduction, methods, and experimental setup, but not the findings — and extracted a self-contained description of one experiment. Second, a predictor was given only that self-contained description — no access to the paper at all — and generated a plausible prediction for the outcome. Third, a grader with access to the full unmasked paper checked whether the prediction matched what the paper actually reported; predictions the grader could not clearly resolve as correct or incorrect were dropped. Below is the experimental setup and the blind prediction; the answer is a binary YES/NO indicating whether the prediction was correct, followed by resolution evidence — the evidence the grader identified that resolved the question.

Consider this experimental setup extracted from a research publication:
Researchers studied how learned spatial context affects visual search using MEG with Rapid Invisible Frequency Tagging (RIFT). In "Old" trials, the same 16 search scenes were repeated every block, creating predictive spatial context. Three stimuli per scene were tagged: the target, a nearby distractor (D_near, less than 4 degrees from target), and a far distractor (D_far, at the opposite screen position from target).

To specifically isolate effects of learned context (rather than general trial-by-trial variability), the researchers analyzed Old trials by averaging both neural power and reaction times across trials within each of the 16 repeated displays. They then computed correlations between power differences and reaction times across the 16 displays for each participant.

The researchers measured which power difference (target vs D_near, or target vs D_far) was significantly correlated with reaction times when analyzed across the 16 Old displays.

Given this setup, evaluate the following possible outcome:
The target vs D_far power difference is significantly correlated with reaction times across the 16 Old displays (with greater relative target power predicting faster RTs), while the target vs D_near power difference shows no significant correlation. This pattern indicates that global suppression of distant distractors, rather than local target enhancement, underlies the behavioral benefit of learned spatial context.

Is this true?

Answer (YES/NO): NO